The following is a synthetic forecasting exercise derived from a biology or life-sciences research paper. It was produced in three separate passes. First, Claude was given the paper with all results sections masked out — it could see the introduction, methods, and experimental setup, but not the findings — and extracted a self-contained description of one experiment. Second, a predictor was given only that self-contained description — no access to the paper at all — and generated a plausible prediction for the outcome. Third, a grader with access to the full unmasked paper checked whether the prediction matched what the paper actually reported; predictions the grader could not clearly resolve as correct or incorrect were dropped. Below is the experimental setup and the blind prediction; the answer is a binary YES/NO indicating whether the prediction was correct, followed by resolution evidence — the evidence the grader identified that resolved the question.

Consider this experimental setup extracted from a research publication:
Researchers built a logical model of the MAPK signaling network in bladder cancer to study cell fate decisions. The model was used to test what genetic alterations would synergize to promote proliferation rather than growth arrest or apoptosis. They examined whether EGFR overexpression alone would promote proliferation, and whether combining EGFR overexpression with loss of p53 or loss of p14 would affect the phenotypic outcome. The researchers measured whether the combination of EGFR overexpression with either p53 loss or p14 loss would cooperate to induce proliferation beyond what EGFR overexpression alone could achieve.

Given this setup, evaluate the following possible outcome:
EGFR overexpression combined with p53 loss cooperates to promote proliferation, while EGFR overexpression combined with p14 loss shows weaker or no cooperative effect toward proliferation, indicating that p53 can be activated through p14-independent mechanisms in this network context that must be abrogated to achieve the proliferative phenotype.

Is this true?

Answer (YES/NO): NO